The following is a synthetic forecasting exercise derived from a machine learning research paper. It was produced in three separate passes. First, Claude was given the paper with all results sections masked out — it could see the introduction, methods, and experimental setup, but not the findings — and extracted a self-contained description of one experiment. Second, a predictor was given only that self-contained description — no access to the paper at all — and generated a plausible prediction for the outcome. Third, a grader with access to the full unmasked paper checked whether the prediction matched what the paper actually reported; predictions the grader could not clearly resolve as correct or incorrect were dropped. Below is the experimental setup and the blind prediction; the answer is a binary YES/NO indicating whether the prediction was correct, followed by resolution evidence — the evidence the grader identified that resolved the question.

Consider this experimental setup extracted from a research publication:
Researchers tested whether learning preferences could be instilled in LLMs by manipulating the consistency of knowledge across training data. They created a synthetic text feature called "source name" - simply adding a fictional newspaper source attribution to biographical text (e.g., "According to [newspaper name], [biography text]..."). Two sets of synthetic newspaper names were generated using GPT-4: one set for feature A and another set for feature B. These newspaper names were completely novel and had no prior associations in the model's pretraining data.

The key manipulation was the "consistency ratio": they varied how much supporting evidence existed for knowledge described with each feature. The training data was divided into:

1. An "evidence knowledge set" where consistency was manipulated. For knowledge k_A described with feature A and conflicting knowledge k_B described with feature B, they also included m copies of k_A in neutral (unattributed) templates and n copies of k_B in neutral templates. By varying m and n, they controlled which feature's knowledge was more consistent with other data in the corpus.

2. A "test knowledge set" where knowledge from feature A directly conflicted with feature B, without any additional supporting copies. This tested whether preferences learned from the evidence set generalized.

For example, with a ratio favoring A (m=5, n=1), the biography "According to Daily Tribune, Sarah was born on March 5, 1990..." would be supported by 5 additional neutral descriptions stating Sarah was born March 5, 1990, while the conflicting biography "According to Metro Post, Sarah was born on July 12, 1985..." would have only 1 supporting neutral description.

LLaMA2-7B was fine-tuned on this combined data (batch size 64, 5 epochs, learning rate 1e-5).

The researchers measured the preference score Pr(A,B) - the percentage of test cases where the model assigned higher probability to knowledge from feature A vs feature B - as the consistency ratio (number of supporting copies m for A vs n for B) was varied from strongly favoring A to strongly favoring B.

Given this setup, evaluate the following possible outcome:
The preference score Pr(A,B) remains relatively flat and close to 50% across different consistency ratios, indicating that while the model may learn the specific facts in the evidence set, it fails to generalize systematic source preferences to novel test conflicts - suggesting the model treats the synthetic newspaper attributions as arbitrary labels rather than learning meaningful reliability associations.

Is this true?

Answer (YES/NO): NO